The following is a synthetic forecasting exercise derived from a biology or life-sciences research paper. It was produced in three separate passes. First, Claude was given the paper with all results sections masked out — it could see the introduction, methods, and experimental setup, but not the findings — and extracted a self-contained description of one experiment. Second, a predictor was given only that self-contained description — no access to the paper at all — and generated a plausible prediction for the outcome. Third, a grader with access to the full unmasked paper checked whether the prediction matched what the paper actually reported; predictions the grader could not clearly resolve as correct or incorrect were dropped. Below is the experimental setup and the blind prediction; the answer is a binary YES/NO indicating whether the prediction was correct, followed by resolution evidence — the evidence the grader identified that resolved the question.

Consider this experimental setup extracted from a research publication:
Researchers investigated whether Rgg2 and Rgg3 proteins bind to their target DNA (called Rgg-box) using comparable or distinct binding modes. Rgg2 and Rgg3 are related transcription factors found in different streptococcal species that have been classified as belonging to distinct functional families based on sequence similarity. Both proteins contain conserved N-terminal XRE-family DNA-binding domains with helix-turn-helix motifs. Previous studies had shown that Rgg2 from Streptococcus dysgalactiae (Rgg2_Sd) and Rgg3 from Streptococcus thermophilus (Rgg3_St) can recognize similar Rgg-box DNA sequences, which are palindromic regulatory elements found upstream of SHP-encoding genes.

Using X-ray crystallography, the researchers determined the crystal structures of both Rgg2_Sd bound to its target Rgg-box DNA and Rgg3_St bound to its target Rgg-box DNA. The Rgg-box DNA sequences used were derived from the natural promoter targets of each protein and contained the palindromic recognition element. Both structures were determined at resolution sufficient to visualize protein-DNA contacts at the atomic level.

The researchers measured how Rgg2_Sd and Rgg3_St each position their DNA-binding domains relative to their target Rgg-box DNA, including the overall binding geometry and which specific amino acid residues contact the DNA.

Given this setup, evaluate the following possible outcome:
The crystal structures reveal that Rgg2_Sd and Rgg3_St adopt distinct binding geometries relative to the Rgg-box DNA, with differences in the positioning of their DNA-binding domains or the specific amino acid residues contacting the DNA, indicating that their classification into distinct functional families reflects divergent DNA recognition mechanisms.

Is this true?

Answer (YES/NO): NO